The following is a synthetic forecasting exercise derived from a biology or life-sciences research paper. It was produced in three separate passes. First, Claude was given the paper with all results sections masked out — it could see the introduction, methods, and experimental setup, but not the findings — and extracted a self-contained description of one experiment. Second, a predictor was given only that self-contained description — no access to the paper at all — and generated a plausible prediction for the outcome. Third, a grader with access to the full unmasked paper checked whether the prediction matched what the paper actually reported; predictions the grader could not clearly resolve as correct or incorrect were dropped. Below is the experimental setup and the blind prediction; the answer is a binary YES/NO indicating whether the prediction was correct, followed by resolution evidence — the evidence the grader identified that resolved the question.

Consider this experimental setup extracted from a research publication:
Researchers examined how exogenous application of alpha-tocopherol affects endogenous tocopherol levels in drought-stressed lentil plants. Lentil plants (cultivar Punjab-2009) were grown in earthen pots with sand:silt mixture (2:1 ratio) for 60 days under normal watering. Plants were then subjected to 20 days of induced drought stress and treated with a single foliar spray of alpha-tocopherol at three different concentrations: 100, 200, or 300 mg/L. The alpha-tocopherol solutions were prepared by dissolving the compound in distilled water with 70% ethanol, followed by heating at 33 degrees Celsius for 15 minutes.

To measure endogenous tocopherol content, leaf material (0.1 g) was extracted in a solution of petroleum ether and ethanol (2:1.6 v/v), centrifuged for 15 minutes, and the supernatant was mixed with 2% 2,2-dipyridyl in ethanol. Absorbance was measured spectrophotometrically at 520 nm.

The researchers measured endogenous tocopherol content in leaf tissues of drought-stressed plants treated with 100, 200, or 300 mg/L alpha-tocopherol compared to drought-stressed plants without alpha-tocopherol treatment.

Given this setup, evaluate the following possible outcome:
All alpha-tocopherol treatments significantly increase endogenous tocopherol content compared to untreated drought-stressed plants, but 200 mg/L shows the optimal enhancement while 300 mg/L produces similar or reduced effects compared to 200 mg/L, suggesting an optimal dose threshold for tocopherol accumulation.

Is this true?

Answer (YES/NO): NO